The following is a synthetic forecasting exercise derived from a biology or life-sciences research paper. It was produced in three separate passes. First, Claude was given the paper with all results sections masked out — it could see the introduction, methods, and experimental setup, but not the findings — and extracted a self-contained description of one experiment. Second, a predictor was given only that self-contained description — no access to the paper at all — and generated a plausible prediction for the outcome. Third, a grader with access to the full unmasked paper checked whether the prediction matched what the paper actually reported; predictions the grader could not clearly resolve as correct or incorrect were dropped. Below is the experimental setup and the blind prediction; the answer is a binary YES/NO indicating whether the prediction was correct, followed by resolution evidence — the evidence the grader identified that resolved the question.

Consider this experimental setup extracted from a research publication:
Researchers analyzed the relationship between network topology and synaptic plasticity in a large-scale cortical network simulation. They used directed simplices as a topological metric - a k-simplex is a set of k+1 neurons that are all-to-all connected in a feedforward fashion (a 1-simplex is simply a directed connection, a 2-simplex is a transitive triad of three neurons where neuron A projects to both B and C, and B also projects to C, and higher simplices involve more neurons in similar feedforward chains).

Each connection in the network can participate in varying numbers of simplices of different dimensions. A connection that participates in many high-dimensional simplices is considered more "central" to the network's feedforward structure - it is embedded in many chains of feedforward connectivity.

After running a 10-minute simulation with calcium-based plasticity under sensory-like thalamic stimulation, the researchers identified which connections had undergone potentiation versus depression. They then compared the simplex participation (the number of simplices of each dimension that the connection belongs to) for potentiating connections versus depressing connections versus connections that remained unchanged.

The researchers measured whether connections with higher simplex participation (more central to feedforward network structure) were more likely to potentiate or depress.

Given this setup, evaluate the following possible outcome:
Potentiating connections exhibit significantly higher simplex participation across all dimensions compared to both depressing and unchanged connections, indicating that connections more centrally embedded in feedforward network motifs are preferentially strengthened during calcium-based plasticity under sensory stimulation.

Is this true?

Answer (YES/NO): YES